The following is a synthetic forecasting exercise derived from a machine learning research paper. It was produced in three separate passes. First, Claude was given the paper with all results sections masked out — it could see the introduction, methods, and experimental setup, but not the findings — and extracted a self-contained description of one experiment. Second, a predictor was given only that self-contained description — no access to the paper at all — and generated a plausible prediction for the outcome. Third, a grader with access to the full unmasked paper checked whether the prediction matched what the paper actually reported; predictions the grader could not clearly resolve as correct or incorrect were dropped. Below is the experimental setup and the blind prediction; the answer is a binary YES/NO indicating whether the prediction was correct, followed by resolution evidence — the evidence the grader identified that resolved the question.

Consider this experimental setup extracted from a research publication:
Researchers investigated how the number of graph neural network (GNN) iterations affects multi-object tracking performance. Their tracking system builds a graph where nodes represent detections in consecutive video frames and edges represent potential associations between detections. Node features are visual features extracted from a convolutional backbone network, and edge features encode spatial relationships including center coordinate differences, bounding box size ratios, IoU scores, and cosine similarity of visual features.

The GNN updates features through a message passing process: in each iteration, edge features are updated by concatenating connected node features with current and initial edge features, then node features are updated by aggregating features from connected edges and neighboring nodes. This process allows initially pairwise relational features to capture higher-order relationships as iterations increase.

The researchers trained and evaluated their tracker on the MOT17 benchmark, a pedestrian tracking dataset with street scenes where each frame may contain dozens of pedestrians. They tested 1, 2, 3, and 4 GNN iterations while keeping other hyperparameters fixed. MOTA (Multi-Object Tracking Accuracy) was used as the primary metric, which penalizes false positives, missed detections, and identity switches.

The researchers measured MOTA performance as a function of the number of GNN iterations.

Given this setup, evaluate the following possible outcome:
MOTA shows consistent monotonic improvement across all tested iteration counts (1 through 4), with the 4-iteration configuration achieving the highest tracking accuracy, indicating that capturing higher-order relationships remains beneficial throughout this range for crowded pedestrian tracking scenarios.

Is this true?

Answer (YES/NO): YES